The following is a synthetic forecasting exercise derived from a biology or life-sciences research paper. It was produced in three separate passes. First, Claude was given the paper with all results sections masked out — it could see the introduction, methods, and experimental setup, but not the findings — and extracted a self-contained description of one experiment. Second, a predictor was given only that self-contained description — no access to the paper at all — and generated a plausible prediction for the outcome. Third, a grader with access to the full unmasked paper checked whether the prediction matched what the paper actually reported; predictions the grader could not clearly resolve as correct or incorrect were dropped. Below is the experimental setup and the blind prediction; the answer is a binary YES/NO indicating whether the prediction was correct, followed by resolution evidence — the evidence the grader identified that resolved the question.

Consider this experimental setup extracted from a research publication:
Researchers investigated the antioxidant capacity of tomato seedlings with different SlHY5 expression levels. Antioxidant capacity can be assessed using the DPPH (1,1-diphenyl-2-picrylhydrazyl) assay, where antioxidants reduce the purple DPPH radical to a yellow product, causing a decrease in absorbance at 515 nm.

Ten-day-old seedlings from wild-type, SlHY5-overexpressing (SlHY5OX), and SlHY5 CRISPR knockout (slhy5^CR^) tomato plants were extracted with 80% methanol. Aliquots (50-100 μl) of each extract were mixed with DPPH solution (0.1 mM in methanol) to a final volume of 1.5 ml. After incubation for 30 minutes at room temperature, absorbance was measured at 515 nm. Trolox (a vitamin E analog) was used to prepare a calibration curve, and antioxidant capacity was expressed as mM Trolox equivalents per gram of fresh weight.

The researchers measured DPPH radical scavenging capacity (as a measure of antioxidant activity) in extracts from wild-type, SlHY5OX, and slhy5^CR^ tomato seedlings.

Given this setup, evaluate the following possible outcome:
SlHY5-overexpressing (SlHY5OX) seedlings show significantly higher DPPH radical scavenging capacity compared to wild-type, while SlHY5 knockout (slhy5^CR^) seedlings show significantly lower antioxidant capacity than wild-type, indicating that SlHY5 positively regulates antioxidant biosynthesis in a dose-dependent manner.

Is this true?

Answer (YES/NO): YES